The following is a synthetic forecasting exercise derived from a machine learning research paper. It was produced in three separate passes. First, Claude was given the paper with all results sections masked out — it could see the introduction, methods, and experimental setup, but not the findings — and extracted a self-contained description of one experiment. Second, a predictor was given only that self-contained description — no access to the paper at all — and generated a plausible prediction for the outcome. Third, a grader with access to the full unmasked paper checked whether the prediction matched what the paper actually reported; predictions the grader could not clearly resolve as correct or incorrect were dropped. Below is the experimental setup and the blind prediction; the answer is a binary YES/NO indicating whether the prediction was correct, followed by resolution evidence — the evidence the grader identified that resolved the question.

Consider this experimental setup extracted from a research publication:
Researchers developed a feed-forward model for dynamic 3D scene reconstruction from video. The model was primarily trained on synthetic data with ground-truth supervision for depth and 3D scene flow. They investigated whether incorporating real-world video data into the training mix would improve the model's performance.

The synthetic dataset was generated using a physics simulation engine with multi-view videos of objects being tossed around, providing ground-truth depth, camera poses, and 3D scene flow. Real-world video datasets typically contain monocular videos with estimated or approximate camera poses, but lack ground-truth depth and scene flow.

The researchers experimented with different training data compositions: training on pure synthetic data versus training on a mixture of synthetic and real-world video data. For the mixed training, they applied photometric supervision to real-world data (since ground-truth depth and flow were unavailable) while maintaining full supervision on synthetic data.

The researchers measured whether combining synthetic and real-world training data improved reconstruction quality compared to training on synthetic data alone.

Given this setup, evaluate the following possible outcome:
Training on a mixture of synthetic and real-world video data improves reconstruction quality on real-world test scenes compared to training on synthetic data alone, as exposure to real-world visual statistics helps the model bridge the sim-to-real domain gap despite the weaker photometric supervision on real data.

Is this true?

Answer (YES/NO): NO